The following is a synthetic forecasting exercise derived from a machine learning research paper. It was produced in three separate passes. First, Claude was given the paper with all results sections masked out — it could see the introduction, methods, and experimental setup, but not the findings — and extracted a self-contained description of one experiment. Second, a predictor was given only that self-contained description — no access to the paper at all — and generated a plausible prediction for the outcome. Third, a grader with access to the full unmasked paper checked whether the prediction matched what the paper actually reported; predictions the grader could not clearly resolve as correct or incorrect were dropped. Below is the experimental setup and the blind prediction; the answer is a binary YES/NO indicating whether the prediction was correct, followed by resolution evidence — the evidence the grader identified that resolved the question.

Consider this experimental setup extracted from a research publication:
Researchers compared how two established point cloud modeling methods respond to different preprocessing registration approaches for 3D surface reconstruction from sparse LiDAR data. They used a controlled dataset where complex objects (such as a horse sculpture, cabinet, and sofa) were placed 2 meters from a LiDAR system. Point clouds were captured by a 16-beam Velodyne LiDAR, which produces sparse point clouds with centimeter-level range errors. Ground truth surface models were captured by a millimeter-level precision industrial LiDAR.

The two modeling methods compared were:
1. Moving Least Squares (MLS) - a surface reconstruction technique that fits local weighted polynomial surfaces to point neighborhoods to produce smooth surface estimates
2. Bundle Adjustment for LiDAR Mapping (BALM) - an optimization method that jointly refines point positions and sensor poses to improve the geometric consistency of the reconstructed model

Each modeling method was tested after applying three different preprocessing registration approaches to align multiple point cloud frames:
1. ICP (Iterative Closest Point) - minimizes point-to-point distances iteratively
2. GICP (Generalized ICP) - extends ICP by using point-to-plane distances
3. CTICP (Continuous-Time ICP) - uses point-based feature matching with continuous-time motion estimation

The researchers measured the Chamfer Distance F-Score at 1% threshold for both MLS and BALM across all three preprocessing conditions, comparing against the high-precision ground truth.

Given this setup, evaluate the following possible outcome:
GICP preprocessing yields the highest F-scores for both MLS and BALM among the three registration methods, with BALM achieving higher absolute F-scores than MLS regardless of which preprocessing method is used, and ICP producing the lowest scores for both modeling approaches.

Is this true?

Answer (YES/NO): NO